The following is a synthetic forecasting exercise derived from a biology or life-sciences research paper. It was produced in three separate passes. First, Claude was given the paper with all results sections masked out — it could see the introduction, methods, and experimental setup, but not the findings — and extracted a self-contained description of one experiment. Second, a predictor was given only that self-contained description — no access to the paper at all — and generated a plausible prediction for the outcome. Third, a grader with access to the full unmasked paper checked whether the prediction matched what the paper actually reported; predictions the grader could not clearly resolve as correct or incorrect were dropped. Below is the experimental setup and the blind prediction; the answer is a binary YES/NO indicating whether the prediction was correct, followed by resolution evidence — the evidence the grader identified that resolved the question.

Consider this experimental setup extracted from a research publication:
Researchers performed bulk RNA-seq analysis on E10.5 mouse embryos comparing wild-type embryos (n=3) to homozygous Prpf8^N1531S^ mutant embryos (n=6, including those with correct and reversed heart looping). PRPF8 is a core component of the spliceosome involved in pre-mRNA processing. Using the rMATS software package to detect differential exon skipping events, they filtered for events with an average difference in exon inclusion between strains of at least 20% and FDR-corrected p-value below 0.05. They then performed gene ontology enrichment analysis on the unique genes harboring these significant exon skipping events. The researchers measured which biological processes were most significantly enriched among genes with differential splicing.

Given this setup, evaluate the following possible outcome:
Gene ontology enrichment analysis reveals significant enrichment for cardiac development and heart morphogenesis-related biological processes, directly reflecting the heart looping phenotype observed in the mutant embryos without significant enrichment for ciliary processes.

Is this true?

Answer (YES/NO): NO